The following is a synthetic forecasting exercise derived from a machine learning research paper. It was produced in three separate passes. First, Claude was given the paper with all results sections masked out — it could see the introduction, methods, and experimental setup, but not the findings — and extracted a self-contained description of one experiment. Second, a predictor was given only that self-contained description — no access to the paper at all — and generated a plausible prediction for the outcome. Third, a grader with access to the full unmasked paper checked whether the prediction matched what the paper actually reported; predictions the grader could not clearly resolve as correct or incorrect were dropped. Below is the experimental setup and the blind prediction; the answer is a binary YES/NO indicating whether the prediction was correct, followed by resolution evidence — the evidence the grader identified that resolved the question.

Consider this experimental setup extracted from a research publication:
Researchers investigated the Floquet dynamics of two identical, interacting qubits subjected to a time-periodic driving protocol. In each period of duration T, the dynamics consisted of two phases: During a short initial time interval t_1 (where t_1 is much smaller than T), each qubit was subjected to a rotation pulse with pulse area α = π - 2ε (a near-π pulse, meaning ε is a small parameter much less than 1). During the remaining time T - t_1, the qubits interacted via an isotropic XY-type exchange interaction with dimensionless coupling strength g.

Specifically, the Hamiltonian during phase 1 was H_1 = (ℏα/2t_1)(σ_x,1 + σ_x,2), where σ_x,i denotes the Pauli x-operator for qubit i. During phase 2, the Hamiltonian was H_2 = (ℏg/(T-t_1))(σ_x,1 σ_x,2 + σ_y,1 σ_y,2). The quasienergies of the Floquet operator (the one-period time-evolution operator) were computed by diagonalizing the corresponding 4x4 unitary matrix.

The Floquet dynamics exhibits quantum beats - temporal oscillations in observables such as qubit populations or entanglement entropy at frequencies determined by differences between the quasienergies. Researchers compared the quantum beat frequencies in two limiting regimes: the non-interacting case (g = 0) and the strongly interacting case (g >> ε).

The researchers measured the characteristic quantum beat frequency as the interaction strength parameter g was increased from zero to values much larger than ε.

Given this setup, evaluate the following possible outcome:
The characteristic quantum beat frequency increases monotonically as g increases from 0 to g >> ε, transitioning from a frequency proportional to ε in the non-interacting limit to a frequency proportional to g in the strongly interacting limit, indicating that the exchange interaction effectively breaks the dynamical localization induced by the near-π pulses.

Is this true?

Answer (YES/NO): NO